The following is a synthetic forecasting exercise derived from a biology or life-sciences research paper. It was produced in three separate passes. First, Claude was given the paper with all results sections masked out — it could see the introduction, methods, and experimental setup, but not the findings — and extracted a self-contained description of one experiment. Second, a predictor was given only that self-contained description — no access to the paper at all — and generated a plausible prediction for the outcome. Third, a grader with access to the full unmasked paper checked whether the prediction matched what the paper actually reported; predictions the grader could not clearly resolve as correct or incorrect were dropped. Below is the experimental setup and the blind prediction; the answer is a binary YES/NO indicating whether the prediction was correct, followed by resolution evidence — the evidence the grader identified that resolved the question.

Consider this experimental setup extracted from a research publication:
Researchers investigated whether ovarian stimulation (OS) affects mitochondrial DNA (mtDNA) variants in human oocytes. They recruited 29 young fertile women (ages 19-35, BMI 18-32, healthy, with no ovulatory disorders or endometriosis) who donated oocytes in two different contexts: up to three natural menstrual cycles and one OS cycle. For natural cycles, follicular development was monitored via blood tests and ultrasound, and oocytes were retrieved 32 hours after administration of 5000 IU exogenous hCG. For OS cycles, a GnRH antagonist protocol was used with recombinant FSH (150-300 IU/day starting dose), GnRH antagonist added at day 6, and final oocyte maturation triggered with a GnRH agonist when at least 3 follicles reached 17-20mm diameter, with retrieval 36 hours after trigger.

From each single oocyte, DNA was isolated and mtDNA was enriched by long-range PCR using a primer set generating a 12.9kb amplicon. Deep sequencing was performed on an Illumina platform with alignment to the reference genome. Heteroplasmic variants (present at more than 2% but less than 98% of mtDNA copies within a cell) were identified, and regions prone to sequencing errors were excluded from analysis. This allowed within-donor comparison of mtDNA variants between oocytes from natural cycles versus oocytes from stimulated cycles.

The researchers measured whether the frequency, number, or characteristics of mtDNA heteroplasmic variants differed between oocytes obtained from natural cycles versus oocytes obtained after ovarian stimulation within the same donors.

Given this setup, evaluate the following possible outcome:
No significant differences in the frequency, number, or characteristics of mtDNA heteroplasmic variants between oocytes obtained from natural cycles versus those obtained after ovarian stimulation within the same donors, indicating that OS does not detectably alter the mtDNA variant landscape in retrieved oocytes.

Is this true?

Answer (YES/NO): YES